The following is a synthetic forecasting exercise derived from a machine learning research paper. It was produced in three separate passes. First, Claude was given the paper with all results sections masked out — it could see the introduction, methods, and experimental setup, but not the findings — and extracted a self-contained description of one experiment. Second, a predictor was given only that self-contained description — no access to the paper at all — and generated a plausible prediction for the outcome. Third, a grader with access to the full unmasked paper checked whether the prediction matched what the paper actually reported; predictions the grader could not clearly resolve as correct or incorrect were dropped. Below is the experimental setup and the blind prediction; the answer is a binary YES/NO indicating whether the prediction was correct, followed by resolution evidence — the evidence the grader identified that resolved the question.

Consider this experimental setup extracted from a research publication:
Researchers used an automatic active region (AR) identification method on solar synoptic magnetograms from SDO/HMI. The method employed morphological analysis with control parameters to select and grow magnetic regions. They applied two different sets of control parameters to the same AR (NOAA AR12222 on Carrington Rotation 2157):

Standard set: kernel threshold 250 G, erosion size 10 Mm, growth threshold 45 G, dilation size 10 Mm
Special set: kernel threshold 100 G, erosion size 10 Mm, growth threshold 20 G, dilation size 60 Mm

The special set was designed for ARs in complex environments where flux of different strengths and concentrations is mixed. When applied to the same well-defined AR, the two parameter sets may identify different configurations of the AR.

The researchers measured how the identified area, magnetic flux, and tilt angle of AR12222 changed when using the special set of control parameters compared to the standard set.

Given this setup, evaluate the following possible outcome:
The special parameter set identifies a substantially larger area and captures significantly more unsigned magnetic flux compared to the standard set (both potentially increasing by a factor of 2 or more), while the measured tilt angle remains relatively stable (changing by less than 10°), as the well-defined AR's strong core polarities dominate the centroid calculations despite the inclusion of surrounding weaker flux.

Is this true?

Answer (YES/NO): NO